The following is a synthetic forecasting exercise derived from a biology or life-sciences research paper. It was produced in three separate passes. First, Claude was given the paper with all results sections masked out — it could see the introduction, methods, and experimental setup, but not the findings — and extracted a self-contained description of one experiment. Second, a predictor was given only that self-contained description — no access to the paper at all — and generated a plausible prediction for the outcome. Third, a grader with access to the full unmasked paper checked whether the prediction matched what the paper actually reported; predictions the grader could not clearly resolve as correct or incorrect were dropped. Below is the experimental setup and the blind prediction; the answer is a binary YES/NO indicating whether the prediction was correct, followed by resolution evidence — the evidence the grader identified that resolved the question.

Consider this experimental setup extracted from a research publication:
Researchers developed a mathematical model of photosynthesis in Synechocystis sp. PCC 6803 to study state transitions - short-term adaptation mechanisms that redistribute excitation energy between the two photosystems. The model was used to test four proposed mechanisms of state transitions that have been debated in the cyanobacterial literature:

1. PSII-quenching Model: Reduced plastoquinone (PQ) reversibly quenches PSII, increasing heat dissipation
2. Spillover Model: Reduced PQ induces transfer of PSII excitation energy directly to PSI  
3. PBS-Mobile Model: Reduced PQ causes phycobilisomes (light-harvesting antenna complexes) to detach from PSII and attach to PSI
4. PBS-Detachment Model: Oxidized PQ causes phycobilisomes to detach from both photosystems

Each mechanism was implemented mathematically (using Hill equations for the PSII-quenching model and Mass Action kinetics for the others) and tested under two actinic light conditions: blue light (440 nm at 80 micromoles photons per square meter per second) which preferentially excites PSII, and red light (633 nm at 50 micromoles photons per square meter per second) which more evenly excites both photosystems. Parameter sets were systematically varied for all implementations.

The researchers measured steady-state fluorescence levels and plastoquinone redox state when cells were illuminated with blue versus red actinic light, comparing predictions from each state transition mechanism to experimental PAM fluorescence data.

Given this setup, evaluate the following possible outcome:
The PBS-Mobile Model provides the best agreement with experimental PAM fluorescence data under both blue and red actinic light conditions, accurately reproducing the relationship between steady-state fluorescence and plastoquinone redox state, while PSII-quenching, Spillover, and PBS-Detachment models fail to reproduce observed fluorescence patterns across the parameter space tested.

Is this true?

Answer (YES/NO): NO